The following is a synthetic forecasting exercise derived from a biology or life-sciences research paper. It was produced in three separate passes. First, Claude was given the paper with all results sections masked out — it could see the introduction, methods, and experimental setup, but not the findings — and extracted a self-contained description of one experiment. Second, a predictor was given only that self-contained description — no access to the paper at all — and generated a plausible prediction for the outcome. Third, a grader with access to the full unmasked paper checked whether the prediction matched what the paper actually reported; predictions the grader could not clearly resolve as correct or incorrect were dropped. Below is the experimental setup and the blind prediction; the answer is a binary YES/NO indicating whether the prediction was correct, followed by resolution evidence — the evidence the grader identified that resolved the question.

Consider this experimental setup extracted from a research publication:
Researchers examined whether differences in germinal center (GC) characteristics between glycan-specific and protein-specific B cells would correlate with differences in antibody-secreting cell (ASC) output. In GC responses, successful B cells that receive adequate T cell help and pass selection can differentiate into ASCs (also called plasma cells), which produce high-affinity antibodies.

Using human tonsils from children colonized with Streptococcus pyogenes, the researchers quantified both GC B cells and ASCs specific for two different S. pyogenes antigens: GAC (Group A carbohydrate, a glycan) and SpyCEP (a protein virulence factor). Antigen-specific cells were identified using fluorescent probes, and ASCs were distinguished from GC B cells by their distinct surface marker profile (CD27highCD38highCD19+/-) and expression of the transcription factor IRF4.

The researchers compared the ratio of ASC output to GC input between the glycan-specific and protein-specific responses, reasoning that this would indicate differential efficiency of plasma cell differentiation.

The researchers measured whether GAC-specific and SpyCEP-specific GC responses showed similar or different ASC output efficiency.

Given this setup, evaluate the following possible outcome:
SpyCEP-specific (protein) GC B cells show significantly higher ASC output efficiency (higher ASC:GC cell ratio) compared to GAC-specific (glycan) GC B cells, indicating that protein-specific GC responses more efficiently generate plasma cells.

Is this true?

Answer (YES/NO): YES